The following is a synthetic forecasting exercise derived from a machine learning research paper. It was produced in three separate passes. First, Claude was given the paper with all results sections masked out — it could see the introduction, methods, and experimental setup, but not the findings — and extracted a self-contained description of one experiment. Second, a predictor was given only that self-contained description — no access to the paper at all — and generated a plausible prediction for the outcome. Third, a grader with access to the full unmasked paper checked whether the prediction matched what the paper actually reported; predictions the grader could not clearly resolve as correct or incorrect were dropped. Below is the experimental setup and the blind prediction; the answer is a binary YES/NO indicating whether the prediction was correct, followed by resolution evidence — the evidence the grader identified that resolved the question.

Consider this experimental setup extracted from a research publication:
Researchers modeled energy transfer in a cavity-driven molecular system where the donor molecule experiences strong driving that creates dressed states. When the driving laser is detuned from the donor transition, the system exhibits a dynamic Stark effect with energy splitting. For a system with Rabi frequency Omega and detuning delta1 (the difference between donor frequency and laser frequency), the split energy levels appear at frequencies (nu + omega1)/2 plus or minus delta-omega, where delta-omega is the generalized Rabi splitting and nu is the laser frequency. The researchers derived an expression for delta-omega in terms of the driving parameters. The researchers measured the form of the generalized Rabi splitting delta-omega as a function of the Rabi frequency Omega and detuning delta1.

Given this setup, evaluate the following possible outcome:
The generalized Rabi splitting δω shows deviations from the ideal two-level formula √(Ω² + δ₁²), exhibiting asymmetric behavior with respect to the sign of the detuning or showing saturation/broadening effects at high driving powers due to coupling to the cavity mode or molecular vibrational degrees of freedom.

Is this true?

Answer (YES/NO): NO